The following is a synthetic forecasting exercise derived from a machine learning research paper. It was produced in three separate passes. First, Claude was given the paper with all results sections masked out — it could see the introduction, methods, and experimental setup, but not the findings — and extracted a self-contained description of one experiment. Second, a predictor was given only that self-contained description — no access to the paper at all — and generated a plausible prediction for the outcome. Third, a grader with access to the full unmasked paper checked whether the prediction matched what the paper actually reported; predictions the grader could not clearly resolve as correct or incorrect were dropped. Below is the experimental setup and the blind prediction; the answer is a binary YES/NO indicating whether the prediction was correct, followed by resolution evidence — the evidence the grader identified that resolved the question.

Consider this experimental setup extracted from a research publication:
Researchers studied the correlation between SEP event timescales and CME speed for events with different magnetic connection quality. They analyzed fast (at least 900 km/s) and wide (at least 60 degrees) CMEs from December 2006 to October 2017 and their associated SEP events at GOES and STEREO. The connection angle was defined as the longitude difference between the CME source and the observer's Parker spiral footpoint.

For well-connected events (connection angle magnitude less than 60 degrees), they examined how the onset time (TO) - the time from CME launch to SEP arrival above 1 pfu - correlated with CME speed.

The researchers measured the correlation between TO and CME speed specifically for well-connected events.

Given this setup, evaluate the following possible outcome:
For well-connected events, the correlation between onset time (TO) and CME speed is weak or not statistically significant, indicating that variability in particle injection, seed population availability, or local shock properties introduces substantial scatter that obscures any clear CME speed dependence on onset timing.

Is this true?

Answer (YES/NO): NO